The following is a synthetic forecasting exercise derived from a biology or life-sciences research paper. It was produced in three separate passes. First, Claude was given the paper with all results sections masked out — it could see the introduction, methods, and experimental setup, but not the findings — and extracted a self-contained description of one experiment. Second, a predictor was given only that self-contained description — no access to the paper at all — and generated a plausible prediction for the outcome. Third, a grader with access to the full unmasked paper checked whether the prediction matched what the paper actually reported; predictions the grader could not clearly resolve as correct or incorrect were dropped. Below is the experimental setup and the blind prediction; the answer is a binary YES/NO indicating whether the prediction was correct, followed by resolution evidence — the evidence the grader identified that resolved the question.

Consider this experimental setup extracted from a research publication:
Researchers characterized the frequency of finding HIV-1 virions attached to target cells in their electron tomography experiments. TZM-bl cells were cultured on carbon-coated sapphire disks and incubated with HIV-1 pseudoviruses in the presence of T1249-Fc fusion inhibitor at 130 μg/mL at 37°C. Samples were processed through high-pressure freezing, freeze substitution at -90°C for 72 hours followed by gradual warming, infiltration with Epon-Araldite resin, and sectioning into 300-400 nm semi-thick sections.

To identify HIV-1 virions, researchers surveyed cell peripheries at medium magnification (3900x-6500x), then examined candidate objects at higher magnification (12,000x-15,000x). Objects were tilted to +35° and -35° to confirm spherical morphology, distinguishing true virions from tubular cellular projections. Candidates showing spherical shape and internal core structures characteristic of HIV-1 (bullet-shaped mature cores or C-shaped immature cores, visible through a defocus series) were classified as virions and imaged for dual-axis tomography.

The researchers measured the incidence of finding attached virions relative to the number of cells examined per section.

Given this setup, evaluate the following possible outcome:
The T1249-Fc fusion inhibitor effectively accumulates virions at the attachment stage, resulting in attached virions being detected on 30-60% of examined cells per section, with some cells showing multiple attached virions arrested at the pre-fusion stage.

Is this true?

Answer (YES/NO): NO